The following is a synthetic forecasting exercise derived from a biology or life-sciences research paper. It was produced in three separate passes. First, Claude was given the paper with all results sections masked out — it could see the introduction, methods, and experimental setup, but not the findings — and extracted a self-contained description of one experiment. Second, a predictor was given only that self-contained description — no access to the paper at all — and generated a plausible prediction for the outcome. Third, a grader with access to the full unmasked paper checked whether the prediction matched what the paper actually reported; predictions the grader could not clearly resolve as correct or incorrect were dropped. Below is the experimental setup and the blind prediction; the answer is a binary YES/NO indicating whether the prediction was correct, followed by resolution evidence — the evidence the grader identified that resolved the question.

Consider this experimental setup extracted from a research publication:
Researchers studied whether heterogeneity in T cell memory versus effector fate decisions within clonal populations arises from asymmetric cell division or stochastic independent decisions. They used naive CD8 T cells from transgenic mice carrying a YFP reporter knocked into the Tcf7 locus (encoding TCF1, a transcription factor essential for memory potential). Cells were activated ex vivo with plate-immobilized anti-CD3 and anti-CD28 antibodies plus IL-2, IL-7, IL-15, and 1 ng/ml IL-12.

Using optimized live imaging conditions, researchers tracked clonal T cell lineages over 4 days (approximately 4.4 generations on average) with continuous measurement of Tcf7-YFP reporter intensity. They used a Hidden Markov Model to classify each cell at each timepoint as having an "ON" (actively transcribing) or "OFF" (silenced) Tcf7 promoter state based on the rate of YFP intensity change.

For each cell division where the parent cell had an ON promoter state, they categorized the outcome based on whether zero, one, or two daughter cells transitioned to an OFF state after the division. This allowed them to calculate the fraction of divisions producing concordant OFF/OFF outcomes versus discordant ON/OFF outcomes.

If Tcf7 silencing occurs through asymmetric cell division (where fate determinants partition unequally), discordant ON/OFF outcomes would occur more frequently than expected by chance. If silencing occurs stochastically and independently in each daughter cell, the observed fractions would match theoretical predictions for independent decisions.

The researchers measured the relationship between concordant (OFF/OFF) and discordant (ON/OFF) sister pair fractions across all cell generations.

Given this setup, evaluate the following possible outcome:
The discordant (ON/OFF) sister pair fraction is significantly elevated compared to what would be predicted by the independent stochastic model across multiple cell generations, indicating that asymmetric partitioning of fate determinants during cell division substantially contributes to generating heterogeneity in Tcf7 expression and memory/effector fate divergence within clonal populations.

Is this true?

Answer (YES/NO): NO